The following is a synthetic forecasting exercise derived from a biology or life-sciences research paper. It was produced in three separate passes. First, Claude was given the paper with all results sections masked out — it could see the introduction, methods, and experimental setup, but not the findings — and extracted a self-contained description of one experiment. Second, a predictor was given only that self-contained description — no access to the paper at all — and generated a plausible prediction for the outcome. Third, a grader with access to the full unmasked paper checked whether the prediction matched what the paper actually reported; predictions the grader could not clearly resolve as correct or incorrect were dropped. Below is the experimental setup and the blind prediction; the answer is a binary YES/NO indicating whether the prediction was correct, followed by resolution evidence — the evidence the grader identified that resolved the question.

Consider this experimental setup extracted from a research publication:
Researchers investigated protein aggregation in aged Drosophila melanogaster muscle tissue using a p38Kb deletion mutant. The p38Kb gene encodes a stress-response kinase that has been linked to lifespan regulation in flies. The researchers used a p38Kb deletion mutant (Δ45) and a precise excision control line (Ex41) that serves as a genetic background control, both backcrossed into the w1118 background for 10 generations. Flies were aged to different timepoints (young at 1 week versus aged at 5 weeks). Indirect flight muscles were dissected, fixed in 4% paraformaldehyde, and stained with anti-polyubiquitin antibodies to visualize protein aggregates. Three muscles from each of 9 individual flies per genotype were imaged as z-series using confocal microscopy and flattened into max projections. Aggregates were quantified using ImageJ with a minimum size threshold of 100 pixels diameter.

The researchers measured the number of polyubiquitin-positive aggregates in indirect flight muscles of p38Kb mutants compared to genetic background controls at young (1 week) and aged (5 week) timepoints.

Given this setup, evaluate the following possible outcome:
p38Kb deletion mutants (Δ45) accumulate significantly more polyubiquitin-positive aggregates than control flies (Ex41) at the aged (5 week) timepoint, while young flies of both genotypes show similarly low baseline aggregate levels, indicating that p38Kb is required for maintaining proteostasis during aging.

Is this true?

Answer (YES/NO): NO